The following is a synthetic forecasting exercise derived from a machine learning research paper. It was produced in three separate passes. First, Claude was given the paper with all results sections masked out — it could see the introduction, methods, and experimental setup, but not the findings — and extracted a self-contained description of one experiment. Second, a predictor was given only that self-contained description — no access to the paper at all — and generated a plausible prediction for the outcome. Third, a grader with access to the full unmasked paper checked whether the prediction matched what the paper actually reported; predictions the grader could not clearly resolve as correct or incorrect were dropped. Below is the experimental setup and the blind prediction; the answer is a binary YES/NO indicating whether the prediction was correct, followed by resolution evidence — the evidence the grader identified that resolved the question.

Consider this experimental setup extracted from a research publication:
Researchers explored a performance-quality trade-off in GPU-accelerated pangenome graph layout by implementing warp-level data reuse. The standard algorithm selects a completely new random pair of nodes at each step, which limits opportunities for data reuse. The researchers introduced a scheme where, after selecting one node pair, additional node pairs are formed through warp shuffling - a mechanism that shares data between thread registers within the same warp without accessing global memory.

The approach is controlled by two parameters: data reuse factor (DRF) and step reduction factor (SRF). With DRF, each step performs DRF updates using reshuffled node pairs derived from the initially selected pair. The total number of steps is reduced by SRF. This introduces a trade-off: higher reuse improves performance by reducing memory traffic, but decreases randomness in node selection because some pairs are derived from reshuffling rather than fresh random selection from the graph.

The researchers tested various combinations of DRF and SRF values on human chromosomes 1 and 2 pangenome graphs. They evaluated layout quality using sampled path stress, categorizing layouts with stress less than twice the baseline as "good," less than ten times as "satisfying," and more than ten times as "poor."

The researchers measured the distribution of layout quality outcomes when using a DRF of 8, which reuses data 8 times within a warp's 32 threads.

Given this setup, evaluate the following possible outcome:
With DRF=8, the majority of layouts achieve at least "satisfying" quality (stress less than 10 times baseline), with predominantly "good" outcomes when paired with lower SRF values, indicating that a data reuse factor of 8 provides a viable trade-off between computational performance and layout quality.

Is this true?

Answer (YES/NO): NO